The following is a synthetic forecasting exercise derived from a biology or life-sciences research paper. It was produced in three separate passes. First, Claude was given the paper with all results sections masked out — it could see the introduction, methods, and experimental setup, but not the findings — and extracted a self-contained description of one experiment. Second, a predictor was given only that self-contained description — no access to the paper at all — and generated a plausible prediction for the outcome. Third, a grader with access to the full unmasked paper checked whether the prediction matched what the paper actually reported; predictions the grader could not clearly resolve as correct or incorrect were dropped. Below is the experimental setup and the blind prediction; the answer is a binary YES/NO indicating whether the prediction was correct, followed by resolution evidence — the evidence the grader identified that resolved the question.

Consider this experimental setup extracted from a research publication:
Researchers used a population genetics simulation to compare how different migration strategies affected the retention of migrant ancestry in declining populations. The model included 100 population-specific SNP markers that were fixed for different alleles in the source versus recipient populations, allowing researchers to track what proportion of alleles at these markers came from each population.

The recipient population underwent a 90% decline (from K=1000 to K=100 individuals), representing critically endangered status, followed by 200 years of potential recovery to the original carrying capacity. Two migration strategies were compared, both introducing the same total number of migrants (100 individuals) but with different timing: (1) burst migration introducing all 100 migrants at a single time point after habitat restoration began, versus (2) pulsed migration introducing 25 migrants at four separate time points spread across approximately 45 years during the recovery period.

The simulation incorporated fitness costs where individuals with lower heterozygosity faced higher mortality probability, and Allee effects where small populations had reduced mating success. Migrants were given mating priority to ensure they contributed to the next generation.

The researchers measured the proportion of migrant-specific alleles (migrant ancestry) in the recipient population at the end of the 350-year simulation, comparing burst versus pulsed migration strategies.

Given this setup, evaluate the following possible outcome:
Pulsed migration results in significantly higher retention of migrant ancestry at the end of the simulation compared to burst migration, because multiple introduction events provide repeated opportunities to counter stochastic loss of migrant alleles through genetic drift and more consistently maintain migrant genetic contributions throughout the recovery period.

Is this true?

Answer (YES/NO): NO